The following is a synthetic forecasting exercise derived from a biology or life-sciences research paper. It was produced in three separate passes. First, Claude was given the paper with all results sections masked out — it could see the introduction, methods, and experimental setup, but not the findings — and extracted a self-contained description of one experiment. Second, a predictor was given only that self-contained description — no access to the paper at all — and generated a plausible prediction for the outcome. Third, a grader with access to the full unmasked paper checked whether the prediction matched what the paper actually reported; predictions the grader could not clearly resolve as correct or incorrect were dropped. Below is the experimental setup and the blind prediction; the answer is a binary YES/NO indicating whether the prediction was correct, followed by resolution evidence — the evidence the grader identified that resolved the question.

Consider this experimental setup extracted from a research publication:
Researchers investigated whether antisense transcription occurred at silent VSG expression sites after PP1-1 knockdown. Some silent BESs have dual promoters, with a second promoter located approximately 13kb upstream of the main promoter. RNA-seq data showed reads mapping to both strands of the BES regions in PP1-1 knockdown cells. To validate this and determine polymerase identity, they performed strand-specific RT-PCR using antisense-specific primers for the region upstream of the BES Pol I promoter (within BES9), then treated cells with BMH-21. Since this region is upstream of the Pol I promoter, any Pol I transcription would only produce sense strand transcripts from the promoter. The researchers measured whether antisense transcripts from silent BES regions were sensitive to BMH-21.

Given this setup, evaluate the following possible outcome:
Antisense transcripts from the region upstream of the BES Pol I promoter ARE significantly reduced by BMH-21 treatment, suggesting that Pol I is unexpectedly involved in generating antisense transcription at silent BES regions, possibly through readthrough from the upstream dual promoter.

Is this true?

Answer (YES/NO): NO